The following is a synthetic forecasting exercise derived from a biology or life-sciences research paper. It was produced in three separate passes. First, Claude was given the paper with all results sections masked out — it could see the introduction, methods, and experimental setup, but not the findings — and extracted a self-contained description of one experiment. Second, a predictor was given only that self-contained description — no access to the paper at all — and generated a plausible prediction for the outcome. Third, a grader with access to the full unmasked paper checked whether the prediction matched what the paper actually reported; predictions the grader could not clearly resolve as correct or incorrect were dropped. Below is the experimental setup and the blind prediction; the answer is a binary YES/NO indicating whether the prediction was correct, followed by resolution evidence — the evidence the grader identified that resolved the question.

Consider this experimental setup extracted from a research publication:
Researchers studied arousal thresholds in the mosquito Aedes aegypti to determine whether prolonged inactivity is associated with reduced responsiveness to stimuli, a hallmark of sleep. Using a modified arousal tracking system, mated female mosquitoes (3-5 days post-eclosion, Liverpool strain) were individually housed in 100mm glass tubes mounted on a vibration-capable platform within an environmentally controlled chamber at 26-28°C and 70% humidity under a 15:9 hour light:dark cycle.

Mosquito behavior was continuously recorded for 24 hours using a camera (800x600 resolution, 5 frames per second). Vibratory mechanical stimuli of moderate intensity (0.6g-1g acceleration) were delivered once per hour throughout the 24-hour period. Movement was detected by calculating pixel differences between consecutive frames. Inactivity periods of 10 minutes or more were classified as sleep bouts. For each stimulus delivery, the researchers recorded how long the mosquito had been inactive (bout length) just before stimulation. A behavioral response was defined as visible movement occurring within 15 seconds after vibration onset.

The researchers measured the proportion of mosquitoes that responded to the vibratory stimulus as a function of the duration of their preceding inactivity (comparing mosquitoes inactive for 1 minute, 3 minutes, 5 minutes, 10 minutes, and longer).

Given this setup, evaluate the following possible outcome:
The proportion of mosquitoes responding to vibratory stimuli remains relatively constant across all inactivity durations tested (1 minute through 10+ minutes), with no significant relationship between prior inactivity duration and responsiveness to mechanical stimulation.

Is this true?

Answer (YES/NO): NO